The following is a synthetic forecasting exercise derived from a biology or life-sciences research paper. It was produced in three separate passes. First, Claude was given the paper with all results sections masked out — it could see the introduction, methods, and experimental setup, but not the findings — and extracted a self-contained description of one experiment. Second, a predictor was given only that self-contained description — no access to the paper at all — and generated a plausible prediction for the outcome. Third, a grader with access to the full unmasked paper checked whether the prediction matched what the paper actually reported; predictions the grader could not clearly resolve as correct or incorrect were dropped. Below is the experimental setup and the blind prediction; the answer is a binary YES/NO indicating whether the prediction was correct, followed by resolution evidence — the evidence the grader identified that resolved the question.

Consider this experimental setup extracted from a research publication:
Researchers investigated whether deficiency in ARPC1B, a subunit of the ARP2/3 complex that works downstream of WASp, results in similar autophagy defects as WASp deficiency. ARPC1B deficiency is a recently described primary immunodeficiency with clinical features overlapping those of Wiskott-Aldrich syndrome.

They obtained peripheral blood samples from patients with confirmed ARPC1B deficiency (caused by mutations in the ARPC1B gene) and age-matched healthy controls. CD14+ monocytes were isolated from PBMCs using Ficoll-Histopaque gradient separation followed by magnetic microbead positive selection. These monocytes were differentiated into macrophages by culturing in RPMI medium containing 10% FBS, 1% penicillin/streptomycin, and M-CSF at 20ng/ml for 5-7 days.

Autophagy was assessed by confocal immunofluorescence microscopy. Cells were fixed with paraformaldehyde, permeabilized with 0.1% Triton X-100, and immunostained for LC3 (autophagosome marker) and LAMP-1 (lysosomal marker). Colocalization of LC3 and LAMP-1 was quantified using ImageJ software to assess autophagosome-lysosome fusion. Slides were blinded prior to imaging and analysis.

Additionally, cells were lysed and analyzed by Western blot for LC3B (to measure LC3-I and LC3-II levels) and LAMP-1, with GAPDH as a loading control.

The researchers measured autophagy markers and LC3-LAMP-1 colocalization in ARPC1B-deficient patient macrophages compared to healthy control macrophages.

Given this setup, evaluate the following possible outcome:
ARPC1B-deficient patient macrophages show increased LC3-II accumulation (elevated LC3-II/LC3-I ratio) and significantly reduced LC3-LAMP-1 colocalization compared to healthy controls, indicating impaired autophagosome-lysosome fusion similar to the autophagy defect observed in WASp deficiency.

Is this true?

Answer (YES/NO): NO